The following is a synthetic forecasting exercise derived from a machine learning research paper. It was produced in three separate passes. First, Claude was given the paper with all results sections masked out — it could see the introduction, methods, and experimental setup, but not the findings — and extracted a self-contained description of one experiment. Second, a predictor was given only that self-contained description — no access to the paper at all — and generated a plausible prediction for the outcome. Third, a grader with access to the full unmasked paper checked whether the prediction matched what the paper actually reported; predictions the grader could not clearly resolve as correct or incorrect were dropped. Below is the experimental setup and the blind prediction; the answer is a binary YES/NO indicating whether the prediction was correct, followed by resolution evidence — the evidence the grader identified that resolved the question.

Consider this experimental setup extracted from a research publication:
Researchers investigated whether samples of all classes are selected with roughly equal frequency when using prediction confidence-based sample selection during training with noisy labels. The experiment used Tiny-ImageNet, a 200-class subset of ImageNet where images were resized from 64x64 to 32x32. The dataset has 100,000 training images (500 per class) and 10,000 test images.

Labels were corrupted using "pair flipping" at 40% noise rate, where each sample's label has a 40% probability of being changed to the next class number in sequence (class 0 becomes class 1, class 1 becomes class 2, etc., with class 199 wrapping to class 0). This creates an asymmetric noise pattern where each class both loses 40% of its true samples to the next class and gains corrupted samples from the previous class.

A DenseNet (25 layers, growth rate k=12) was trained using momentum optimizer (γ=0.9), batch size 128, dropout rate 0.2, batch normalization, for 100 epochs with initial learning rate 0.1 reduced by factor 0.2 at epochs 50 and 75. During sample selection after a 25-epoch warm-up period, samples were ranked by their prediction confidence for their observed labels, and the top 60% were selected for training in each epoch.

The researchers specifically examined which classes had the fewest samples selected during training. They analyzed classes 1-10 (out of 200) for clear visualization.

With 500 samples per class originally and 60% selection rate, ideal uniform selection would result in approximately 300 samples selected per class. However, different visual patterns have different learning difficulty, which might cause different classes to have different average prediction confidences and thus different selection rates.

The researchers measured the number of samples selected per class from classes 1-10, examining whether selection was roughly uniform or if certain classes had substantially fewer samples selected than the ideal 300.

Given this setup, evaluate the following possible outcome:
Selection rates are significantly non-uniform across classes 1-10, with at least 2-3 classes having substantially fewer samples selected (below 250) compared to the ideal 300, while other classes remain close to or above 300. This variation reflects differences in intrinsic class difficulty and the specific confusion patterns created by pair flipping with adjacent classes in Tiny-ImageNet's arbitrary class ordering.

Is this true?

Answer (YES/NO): YES